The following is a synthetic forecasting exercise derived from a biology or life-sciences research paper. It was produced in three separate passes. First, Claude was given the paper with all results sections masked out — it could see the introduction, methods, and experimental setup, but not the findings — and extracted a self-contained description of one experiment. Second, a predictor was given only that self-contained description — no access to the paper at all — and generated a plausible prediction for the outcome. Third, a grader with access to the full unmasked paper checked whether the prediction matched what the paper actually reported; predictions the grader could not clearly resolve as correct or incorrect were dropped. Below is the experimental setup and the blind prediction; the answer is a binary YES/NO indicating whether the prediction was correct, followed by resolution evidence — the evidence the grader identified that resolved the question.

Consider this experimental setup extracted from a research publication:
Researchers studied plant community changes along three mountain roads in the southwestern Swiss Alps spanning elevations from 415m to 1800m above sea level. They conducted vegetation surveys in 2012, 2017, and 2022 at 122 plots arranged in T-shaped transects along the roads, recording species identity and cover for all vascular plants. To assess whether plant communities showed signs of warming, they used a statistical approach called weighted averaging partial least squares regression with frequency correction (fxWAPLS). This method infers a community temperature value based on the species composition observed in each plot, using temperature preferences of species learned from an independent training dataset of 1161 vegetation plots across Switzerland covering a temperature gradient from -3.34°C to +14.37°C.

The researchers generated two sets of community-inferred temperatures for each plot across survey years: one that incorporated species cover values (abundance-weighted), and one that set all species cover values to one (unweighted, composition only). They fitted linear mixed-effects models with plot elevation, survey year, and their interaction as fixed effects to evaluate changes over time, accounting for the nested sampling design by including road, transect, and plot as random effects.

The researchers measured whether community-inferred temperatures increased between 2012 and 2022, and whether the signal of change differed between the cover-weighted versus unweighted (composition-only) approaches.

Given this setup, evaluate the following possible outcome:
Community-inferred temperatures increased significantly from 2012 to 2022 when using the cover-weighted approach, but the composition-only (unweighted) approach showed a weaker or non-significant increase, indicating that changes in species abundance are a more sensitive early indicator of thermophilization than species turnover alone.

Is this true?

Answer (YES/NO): NO